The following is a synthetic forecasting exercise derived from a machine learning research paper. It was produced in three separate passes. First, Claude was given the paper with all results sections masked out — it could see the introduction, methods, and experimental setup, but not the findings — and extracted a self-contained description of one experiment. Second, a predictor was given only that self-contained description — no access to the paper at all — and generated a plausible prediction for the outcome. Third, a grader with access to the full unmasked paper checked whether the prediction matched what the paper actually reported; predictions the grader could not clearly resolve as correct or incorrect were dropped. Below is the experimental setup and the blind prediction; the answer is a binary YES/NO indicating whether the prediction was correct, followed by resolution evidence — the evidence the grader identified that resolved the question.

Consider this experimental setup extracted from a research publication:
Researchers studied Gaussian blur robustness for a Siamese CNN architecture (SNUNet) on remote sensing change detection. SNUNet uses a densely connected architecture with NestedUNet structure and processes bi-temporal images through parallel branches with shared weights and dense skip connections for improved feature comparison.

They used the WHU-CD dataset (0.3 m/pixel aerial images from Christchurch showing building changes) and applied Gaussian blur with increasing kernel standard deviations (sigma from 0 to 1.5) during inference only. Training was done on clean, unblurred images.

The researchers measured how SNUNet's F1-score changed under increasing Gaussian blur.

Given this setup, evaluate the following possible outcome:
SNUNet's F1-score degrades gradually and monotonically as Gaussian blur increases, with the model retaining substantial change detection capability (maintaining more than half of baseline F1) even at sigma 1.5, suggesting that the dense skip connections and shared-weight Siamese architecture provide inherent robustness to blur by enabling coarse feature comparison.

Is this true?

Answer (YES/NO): NO